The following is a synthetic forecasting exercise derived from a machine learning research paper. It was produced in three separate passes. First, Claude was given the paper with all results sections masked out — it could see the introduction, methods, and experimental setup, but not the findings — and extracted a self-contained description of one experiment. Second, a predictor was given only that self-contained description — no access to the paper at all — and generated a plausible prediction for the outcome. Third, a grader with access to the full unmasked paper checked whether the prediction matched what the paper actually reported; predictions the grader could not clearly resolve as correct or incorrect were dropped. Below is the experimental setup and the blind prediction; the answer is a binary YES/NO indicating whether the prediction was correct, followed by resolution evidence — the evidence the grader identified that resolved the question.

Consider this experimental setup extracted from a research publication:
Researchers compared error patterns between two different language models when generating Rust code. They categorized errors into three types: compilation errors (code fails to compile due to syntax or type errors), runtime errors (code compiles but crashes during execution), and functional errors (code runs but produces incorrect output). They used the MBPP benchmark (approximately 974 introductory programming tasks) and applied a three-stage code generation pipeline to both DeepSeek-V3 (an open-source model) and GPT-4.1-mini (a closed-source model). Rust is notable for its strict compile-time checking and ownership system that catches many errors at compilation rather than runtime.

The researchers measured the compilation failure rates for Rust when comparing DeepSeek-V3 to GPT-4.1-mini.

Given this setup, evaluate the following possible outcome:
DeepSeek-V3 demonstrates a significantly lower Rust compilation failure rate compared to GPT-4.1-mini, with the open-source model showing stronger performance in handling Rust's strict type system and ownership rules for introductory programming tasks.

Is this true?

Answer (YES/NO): NO